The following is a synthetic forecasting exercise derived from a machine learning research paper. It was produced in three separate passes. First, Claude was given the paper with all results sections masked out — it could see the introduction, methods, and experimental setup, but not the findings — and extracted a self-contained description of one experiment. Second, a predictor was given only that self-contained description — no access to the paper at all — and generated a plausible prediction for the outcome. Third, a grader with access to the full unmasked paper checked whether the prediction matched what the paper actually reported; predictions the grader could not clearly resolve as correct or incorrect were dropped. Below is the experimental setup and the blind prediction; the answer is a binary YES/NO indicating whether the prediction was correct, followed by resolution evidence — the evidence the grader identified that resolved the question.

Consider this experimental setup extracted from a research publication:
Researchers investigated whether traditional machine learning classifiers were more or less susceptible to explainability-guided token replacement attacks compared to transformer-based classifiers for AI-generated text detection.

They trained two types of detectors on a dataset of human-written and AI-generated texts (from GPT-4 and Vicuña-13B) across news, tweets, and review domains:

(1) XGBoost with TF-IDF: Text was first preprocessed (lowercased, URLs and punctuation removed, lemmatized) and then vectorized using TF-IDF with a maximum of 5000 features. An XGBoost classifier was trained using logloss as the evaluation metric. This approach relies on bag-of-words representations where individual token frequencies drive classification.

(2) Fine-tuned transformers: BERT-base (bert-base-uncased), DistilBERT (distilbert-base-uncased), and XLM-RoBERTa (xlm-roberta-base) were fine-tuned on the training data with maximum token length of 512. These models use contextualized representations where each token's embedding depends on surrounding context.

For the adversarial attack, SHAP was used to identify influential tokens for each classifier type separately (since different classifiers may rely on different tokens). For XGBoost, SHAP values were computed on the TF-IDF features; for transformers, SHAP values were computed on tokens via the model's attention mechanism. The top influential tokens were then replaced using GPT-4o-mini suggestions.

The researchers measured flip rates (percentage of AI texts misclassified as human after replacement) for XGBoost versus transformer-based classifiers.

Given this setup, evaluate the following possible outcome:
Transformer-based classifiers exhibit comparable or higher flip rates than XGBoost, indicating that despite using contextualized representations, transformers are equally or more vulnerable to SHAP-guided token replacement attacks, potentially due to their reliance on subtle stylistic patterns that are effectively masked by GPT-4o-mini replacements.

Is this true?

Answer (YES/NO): NO